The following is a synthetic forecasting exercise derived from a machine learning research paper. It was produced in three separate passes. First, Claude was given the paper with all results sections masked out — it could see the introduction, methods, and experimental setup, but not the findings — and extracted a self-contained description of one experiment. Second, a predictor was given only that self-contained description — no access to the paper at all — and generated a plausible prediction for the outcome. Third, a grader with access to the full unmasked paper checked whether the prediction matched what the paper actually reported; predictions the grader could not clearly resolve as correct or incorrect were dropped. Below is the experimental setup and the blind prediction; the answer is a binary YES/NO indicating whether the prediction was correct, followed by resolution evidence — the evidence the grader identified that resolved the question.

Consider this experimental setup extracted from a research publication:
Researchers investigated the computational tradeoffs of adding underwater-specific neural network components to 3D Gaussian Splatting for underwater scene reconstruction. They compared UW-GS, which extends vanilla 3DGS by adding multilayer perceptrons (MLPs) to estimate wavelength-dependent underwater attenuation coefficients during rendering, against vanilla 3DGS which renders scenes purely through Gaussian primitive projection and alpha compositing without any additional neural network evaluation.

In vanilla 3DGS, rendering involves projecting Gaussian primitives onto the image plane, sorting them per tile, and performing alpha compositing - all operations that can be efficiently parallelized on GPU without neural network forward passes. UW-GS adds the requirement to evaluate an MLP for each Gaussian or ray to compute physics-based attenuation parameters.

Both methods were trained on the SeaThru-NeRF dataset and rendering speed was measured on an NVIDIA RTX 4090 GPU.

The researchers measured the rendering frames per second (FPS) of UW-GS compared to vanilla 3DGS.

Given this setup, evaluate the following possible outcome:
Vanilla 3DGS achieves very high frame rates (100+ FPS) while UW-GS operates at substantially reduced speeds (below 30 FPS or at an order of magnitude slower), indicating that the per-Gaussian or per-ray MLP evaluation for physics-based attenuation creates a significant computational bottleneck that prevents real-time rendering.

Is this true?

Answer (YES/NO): NO